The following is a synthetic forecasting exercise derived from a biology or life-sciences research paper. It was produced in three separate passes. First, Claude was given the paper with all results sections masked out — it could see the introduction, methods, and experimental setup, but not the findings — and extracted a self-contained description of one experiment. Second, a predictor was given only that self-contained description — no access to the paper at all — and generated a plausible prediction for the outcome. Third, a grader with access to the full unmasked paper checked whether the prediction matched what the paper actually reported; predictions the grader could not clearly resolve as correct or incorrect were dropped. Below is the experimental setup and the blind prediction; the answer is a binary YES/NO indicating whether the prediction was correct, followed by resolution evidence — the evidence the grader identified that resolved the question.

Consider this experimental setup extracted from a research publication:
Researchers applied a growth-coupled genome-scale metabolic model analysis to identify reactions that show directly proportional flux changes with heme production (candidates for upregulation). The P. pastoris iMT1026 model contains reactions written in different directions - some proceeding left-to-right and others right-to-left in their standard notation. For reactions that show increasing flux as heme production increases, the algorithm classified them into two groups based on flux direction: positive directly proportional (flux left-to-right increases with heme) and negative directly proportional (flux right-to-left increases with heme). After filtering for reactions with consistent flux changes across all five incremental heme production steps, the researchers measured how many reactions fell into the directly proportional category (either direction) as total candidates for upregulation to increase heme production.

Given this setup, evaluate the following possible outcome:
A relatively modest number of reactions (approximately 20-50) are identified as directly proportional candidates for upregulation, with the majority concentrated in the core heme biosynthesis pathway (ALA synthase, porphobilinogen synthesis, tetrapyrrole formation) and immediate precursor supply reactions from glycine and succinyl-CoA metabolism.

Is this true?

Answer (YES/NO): NO